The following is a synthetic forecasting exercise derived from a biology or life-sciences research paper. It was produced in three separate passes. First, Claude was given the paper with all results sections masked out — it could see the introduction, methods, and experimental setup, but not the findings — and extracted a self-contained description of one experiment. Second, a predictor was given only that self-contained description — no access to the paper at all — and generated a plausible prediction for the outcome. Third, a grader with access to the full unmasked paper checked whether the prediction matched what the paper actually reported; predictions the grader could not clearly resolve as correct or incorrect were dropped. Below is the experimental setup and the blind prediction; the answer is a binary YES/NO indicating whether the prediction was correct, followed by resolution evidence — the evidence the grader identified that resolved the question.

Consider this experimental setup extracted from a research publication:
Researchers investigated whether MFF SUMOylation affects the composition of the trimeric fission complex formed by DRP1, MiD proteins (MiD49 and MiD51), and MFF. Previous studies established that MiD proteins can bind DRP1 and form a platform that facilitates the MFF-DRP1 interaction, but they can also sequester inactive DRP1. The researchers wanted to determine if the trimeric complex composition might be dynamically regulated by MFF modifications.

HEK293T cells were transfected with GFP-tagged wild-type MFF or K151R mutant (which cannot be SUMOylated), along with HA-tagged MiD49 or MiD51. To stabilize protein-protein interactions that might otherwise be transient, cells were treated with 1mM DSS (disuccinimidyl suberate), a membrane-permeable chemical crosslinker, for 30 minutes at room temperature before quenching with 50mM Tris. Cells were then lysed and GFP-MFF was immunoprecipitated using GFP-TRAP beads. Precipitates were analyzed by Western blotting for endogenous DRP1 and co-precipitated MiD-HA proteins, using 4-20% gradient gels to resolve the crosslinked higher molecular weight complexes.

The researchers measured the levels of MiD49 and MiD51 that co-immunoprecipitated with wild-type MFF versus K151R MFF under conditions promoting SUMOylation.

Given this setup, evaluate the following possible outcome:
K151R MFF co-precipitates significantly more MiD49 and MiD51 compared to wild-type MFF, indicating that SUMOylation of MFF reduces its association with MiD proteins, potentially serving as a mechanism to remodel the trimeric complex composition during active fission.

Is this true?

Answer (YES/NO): YES